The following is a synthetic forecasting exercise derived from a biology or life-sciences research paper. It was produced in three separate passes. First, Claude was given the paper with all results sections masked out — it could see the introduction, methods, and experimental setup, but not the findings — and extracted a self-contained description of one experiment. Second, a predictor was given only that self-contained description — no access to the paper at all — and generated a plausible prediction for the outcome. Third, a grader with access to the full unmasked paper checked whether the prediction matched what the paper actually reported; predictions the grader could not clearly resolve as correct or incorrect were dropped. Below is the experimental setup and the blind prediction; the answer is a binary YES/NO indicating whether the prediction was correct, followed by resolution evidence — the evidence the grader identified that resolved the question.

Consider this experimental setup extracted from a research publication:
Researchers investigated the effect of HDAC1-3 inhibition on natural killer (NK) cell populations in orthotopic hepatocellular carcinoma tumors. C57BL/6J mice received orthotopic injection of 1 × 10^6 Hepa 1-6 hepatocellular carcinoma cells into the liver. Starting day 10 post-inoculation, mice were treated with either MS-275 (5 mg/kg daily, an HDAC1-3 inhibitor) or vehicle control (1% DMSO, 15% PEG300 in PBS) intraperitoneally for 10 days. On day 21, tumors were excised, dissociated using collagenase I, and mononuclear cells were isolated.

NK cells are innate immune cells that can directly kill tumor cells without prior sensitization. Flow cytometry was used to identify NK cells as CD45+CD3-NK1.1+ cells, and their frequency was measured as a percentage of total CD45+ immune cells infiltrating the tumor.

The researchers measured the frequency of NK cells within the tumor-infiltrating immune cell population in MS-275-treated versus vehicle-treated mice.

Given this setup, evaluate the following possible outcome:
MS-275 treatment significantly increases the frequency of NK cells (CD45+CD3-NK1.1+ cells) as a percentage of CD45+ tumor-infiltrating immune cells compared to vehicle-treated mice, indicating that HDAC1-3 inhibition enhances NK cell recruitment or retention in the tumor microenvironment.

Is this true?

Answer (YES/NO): YES